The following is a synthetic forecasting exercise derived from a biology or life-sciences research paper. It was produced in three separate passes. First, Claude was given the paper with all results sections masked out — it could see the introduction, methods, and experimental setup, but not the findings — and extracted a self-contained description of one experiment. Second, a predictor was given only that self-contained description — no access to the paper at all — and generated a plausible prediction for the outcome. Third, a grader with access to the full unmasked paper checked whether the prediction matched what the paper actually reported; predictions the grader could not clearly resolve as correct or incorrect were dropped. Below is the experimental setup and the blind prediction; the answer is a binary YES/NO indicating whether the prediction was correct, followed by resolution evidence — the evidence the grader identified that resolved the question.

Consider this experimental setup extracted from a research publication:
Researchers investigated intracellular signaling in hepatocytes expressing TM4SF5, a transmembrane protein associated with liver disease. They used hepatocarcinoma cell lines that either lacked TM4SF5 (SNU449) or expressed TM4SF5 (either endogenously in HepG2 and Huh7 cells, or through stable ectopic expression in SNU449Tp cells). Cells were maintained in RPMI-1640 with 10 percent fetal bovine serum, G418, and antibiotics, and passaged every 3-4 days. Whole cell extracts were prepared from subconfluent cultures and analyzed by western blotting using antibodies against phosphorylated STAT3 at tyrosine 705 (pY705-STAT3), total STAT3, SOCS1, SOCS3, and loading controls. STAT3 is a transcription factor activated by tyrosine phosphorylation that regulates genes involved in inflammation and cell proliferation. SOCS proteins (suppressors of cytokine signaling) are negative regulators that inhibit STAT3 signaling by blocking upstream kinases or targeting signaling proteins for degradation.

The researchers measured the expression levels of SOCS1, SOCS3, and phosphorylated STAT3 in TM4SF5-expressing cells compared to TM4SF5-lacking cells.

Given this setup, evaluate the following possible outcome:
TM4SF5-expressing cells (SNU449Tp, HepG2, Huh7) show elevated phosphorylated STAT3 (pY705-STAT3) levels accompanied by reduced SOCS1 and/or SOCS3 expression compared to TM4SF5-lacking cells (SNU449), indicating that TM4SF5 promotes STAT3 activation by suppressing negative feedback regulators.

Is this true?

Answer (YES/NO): NO